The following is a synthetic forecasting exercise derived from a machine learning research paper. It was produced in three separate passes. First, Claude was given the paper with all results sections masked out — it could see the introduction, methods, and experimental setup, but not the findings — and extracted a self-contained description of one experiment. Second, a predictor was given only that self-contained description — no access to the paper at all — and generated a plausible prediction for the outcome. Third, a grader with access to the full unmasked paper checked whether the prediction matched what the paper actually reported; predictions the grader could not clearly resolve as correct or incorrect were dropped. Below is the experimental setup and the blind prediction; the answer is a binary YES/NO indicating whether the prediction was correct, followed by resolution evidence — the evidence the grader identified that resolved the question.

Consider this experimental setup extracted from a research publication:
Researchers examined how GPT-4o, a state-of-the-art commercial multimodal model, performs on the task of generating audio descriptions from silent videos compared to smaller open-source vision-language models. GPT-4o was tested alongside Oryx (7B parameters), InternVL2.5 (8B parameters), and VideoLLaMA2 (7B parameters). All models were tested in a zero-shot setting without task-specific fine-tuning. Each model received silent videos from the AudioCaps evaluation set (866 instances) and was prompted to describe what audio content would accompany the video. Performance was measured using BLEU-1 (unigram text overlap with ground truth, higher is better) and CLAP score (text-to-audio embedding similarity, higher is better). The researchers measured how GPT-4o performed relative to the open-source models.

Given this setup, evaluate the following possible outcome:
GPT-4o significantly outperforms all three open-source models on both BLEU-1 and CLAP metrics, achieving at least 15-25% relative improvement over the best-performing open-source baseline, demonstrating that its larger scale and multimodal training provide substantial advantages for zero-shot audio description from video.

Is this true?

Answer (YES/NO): NO